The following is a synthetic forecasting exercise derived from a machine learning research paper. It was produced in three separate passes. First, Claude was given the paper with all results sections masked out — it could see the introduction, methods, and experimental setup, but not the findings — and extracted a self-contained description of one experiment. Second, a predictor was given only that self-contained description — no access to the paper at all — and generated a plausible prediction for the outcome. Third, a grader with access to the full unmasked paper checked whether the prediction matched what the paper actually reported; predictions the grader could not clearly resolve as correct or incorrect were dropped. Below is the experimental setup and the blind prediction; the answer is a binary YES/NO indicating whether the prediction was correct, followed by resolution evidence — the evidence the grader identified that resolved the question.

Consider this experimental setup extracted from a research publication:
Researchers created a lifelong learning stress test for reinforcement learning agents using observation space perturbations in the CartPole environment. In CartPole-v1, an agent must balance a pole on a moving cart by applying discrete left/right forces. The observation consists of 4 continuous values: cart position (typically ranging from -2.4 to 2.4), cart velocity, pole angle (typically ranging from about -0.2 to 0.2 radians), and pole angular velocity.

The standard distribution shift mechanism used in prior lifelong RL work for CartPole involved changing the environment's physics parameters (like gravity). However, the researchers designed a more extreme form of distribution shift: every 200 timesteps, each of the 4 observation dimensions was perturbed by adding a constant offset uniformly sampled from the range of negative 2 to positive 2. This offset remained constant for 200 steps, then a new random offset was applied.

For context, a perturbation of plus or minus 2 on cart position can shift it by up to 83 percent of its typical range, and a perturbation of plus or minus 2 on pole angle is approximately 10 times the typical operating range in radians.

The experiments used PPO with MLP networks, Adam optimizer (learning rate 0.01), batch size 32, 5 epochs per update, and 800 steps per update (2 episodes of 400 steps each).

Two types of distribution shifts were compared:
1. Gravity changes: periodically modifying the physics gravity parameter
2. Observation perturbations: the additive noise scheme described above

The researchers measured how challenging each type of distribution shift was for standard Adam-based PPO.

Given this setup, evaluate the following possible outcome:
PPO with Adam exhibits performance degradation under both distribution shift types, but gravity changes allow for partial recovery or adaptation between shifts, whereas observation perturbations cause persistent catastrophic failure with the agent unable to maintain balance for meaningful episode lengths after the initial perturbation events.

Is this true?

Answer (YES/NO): NO